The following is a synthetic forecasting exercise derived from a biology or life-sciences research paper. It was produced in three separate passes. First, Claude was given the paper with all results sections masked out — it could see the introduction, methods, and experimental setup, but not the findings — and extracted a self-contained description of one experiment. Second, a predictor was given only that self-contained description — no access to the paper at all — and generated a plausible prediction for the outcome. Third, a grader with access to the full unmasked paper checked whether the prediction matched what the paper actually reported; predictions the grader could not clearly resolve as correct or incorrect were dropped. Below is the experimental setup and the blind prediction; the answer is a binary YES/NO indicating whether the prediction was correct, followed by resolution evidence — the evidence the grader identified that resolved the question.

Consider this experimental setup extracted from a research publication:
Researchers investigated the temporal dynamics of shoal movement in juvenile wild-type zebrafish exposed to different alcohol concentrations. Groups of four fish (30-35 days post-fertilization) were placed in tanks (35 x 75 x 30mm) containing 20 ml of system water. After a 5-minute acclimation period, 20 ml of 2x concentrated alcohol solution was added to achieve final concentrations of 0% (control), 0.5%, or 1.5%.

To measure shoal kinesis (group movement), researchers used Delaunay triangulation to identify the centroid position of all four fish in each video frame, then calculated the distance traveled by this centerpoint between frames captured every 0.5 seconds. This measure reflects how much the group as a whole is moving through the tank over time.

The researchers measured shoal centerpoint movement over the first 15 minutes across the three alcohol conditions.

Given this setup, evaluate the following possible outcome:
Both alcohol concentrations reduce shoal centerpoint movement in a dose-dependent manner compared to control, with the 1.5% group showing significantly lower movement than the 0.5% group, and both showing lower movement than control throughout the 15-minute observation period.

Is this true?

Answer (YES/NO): NO